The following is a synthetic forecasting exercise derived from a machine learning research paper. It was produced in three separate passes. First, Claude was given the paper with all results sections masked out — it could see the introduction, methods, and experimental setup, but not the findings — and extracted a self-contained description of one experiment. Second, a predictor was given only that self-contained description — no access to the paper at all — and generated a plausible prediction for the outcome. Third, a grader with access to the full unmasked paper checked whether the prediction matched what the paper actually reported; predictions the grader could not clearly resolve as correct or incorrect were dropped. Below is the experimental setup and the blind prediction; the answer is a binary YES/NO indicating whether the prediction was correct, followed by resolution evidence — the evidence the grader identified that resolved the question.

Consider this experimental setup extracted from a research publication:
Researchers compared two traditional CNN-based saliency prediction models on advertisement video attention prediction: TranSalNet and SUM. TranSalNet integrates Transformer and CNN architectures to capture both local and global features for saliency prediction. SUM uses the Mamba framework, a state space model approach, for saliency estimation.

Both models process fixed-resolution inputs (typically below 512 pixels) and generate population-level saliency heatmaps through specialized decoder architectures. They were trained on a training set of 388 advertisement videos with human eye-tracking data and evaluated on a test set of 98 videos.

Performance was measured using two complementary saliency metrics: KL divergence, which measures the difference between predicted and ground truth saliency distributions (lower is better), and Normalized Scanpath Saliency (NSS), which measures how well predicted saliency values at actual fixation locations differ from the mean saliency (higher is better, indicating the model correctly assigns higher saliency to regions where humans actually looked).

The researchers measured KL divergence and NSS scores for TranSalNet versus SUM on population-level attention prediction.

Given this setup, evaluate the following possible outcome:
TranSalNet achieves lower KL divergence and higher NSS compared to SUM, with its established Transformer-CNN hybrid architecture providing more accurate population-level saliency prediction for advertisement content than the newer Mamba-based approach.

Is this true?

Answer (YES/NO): NO